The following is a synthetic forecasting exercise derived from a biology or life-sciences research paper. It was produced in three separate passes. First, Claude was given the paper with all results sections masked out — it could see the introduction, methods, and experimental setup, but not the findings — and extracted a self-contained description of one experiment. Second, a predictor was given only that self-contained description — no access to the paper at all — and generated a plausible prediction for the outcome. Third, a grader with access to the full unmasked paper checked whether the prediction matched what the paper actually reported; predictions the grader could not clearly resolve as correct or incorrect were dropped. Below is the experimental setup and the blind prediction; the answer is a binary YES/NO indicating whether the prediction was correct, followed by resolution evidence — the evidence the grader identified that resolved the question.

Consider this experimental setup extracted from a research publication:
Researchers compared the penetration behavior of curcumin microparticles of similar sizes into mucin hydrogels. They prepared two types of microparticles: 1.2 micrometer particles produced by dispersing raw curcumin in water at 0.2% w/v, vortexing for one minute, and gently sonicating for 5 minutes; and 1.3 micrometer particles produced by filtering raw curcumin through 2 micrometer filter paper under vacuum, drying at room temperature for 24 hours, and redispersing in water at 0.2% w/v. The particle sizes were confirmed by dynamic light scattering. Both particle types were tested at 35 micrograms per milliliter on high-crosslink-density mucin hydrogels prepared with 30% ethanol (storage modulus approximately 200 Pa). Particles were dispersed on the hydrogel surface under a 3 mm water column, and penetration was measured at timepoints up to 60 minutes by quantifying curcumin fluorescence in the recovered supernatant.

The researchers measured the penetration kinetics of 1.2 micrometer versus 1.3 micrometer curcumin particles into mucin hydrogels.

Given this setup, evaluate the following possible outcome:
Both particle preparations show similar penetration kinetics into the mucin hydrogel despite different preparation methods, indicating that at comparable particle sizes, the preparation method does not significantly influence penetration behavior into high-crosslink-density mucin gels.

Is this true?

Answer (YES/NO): NO